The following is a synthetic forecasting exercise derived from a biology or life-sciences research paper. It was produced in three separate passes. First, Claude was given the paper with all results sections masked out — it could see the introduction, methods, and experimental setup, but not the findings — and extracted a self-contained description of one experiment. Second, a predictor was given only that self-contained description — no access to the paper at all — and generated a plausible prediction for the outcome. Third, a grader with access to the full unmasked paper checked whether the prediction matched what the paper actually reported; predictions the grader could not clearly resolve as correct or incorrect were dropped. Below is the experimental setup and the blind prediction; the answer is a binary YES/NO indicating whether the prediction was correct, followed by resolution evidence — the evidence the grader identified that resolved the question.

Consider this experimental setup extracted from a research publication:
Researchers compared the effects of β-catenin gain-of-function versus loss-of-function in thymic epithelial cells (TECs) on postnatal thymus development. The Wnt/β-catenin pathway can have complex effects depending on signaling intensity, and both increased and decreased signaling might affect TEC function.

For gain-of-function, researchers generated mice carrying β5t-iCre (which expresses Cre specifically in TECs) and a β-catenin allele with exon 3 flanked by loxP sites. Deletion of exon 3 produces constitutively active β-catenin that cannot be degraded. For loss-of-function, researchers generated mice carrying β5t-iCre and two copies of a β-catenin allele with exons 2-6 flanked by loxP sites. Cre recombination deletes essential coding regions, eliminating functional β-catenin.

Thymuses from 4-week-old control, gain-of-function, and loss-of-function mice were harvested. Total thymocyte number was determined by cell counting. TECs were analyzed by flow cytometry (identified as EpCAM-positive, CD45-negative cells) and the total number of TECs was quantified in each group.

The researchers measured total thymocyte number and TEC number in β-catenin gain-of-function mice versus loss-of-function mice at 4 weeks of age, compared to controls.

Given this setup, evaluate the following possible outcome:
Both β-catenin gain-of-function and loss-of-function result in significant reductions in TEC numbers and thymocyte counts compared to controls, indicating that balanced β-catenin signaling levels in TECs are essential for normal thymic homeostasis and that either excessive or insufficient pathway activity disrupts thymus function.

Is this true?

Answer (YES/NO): YES